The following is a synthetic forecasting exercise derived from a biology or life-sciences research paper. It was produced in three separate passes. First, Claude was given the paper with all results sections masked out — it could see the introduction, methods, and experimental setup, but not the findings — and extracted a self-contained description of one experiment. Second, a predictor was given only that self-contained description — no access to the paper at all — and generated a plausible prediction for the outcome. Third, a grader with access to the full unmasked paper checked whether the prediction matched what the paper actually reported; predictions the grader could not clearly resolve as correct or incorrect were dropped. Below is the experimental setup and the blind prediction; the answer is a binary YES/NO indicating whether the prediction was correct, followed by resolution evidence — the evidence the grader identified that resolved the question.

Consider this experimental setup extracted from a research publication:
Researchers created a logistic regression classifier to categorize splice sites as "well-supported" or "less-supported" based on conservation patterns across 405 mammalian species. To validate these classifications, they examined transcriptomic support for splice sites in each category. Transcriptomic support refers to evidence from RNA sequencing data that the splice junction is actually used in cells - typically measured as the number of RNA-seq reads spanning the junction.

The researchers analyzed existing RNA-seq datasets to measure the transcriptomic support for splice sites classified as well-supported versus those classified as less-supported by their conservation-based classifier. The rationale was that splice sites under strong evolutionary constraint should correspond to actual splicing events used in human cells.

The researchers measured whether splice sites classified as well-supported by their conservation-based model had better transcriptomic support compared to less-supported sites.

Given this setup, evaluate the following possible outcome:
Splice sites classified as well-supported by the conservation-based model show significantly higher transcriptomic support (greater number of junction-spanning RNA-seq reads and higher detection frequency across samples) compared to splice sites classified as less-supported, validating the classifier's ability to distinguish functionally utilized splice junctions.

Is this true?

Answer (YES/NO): YES